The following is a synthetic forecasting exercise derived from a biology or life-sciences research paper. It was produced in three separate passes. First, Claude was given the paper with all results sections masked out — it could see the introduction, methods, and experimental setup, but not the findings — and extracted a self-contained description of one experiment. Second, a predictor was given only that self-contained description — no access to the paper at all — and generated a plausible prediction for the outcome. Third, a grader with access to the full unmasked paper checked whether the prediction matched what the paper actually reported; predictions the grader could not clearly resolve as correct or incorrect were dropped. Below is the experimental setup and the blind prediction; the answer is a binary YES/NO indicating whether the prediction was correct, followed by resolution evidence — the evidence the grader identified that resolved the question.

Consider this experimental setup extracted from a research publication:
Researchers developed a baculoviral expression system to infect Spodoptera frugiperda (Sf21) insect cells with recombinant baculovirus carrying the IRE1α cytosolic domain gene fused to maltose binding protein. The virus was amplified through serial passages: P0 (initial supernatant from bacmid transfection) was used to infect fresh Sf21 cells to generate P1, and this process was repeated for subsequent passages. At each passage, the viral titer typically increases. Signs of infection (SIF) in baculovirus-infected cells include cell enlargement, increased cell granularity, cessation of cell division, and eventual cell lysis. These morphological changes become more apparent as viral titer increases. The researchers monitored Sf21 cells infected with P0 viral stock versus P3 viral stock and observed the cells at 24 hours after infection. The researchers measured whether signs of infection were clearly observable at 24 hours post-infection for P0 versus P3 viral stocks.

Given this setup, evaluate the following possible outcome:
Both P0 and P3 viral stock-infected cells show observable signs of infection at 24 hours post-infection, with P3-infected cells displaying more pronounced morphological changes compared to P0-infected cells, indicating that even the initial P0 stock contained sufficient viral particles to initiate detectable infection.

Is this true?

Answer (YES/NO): NO